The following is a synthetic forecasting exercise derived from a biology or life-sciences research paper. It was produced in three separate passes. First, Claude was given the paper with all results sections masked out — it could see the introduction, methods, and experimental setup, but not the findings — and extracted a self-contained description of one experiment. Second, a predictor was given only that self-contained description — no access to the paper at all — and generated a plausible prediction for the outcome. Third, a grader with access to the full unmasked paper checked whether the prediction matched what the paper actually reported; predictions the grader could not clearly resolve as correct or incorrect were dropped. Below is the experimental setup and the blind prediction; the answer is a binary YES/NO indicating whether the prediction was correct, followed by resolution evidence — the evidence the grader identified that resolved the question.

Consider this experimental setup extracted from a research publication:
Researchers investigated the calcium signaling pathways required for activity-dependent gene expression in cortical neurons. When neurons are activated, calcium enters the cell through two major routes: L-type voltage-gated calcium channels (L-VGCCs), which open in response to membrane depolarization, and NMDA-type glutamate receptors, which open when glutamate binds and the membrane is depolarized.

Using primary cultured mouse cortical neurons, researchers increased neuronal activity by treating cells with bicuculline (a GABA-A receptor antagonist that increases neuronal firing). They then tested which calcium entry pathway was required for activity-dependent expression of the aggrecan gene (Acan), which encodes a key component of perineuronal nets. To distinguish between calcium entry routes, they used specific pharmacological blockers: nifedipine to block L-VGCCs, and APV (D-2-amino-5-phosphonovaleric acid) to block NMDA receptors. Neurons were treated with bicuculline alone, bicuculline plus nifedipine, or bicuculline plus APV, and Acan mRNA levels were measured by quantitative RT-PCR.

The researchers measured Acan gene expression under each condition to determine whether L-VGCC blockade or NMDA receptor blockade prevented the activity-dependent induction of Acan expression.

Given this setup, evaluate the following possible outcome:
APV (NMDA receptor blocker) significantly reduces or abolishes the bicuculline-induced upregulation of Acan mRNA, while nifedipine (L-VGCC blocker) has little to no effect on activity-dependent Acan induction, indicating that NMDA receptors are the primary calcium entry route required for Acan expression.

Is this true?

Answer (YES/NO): NO